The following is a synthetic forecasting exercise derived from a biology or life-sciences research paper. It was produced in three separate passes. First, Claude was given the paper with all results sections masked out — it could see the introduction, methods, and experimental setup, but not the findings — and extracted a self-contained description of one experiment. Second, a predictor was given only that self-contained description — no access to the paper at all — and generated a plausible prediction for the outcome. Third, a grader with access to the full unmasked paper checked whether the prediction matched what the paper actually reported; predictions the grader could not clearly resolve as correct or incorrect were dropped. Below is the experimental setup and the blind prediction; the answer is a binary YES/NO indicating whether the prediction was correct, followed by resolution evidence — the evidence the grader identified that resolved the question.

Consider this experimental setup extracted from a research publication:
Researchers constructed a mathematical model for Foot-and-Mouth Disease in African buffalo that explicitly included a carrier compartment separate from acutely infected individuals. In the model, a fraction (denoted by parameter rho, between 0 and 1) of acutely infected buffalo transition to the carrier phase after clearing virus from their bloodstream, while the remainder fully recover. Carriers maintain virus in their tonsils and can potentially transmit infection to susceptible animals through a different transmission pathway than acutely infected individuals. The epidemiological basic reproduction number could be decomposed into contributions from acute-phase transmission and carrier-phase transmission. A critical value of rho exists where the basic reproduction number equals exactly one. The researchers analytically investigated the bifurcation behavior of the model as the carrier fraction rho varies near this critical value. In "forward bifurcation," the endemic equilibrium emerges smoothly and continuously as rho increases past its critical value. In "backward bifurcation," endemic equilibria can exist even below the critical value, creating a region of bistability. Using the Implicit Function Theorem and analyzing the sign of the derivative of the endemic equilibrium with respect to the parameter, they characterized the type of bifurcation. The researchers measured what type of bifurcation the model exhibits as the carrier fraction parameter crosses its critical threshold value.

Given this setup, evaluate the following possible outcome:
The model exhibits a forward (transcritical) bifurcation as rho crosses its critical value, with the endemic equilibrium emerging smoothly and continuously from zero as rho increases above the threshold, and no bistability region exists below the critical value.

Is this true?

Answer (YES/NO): YES